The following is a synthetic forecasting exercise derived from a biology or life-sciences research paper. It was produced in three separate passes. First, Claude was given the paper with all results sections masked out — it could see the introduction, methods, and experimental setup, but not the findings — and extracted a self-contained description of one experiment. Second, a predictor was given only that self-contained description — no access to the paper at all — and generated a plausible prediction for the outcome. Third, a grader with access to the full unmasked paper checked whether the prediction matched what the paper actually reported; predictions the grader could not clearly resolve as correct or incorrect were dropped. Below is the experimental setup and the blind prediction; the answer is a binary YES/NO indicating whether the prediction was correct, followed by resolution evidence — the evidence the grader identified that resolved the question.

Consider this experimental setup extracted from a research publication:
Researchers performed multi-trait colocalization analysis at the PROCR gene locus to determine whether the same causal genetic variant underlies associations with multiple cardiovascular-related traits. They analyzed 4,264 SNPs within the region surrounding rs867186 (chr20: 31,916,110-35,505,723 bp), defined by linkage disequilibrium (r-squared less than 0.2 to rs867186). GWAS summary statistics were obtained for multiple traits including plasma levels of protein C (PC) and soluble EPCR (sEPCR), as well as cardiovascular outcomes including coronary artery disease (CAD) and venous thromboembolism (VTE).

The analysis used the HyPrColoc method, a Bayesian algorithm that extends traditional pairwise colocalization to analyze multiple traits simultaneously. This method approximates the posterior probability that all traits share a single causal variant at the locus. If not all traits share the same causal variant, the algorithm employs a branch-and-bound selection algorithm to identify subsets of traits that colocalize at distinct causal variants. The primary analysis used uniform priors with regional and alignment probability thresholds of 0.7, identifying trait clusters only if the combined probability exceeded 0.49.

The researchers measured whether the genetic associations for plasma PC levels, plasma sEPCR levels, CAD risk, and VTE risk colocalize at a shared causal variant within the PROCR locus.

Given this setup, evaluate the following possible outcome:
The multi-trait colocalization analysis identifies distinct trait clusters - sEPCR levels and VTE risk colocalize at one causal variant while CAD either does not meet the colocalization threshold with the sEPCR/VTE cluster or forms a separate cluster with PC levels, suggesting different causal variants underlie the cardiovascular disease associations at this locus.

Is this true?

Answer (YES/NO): NO